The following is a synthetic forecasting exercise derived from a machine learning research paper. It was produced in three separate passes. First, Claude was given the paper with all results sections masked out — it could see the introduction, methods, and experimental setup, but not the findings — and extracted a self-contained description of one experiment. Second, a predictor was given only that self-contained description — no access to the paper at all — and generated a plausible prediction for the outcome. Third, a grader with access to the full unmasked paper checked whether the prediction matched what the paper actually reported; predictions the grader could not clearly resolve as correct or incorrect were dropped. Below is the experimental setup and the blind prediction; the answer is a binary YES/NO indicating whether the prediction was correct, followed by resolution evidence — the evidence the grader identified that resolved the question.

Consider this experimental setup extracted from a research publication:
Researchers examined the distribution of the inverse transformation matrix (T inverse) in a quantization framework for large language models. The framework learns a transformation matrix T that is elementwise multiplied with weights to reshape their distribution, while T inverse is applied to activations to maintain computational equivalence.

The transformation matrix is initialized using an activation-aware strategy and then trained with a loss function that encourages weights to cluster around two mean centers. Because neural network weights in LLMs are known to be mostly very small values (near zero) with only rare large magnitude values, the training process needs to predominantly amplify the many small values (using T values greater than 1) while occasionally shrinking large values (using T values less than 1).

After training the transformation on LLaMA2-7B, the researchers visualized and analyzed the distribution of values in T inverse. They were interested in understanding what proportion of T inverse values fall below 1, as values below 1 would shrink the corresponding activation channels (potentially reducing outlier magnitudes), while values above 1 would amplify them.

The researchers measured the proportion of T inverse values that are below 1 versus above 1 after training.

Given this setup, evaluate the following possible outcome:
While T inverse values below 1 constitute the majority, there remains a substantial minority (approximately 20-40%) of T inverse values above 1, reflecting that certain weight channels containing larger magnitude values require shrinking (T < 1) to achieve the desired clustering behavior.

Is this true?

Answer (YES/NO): NO